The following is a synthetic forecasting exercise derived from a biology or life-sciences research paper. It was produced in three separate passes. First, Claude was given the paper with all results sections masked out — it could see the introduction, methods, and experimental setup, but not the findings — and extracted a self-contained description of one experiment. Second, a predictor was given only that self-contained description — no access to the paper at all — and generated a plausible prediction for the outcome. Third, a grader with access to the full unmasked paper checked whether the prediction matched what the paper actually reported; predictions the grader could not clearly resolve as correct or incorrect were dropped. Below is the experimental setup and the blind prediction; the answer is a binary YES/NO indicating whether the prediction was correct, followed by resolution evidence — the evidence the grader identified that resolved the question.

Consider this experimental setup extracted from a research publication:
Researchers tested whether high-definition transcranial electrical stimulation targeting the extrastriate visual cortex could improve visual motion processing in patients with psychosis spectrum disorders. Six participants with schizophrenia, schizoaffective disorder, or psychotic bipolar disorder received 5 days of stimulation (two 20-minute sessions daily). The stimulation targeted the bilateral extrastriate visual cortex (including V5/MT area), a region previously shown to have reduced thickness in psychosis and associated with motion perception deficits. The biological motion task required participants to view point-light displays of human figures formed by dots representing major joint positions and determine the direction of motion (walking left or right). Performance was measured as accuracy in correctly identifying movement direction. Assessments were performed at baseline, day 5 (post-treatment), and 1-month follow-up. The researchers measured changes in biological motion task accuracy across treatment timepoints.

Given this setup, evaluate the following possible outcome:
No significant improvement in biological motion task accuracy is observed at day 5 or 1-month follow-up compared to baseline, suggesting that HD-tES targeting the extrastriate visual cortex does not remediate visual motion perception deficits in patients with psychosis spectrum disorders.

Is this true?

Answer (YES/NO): YES